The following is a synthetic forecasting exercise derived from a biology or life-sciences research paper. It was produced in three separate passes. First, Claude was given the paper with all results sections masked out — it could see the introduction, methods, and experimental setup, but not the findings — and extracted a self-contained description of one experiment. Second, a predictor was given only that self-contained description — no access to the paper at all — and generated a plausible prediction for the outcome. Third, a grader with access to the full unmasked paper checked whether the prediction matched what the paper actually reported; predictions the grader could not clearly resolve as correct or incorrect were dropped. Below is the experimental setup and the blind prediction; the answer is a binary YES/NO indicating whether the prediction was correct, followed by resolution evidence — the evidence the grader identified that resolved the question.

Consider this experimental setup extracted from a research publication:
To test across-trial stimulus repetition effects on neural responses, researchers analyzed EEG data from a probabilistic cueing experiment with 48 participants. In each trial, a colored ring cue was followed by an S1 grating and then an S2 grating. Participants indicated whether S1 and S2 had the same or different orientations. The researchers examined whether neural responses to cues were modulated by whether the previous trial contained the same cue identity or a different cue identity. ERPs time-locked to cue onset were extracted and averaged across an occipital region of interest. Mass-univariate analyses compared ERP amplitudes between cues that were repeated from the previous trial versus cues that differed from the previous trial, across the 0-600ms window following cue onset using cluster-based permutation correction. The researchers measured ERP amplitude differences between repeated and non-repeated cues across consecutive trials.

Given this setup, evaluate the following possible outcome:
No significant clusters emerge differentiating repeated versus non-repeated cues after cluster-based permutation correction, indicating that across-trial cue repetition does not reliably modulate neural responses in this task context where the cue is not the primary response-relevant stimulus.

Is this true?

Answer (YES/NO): YES